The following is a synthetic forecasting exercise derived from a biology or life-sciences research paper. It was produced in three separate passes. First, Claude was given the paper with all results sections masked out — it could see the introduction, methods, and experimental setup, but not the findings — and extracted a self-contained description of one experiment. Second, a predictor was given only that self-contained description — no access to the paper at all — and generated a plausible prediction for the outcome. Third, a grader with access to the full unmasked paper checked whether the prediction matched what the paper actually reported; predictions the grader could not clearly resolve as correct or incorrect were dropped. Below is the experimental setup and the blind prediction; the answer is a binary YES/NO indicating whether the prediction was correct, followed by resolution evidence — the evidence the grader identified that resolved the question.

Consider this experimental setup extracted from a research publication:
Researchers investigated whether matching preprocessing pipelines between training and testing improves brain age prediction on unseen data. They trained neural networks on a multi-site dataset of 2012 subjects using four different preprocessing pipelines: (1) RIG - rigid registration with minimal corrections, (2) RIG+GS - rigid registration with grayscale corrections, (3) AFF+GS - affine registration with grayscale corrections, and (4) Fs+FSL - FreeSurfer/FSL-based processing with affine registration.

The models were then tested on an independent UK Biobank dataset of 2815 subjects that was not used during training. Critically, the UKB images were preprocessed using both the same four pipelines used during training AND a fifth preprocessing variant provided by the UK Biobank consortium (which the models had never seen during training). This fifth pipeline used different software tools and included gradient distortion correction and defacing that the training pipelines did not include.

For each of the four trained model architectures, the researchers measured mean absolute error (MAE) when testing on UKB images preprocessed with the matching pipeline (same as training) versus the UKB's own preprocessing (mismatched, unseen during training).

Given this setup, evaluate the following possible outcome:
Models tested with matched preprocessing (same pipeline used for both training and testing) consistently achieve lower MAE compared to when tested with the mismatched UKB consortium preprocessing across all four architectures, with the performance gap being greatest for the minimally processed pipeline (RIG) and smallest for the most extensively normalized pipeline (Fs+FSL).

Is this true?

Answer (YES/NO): NO